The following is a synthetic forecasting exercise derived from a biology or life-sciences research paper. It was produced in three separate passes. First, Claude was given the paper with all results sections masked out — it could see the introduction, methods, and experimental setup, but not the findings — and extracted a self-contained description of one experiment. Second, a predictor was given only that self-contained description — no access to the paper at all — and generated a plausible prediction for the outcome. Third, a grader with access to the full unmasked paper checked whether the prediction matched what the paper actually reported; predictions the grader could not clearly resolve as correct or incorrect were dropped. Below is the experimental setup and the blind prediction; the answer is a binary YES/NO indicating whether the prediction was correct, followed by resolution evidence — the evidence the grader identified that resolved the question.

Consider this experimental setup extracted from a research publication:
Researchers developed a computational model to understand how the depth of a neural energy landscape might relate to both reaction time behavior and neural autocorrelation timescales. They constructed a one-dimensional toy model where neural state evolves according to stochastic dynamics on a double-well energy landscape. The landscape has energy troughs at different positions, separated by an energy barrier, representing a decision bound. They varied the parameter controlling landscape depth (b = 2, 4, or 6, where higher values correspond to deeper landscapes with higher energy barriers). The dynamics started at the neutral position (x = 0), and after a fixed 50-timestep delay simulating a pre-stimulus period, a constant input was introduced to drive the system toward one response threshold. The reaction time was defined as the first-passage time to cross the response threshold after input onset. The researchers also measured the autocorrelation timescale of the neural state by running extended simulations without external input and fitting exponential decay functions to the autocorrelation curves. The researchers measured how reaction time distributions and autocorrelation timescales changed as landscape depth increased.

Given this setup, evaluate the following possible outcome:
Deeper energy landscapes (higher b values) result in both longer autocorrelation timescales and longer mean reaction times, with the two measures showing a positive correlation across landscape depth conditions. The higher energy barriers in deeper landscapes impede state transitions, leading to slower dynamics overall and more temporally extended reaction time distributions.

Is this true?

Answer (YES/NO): YES